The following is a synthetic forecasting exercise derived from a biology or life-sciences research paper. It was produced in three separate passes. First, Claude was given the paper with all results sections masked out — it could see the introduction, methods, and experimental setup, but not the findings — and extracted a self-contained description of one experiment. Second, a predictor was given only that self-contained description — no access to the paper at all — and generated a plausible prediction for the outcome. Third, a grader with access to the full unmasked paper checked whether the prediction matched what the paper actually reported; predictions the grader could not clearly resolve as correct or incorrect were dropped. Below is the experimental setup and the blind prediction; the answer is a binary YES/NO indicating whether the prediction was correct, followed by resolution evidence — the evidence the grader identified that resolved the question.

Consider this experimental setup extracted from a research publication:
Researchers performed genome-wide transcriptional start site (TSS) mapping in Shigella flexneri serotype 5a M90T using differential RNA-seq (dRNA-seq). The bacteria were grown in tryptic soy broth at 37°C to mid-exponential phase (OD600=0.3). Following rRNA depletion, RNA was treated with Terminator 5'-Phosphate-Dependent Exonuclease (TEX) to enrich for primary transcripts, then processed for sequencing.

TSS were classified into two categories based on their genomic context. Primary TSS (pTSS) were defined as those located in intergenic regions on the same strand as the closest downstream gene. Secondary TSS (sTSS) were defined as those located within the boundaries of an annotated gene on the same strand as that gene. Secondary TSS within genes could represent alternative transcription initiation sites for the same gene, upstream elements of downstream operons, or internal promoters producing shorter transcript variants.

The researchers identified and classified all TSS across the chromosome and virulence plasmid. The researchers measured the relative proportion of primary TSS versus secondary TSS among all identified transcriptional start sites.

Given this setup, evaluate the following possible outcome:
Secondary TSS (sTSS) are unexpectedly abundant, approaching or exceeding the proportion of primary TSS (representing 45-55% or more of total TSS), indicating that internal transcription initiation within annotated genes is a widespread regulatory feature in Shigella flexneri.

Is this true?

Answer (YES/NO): YES